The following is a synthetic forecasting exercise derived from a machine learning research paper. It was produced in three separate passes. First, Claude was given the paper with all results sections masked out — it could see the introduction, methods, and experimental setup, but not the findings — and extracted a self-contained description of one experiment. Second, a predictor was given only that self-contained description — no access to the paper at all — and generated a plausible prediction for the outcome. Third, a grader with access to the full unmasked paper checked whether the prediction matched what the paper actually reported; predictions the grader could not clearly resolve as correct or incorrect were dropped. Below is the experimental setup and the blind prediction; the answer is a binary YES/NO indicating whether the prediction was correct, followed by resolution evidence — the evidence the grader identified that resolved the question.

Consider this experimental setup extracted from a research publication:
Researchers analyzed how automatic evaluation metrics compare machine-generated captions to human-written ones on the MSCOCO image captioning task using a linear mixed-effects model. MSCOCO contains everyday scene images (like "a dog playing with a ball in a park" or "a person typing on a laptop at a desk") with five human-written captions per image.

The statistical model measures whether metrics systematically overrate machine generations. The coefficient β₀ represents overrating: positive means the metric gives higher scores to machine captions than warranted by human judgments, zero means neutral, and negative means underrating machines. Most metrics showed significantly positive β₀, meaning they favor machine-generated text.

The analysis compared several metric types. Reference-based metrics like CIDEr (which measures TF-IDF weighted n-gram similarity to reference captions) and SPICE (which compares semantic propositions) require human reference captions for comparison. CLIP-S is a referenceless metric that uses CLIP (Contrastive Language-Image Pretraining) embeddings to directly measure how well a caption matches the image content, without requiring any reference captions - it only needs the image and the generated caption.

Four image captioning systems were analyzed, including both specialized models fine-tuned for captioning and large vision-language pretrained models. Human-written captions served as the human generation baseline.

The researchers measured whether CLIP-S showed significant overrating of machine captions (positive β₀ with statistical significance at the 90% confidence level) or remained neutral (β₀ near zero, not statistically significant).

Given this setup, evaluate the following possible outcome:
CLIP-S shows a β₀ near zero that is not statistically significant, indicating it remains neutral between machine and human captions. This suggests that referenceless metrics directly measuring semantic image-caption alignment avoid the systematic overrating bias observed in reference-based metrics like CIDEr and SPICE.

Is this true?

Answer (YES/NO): YES